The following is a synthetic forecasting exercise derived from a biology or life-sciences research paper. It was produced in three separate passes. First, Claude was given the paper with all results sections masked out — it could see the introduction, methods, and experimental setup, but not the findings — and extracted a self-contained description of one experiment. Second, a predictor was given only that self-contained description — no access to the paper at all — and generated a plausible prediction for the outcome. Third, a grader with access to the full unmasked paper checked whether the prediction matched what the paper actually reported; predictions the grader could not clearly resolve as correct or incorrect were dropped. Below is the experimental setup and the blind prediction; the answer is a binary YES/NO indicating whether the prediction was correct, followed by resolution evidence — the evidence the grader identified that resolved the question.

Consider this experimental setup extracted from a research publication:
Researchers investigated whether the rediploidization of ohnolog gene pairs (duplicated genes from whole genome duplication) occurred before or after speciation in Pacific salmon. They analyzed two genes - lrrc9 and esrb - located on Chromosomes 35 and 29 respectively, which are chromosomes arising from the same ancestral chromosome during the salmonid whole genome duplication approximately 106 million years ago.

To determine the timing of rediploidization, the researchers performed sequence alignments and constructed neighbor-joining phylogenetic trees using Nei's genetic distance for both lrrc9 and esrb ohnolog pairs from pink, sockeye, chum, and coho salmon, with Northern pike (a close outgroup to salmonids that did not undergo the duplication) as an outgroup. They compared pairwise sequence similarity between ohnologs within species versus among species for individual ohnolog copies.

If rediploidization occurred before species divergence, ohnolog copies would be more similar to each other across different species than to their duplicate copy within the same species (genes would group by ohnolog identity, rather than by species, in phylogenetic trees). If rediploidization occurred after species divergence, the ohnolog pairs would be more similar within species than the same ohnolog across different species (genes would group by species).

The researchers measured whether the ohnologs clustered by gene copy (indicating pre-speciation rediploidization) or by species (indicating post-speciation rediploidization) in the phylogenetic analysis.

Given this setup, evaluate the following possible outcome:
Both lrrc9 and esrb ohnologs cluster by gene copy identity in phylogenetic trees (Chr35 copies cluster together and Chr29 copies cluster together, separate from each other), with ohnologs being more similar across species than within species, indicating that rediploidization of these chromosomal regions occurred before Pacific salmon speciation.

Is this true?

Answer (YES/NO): YES